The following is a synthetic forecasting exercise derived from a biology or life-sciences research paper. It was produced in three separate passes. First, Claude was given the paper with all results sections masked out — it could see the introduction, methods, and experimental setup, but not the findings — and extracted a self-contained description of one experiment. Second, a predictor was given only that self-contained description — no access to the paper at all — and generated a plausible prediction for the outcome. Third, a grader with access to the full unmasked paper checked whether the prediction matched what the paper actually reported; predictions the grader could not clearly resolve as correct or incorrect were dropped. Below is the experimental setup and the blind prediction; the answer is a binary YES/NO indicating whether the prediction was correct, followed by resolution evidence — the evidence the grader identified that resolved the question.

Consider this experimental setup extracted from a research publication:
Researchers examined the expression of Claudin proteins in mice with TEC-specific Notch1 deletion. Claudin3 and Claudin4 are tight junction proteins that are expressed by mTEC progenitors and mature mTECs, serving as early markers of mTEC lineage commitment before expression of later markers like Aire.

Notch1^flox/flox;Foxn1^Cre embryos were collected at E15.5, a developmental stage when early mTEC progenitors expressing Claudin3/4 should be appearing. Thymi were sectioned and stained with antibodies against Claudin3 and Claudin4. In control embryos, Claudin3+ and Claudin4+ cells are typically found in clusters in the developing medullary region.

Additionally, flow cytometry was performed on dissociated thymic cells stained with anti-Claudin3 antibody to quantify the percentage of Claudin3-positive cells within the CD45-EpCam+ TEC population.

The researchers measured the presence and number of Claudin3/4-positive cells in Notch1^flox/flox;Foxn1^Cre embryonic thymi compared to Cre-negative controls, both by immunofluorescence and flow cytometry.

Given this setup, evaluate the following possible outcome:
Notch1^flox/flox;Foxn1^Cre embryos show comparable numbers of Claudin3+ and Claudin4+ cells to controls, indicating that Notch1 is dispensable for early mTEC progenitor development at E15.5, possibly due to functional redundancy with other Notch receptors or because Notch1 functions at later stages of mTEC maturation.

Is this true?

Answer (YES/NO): NO